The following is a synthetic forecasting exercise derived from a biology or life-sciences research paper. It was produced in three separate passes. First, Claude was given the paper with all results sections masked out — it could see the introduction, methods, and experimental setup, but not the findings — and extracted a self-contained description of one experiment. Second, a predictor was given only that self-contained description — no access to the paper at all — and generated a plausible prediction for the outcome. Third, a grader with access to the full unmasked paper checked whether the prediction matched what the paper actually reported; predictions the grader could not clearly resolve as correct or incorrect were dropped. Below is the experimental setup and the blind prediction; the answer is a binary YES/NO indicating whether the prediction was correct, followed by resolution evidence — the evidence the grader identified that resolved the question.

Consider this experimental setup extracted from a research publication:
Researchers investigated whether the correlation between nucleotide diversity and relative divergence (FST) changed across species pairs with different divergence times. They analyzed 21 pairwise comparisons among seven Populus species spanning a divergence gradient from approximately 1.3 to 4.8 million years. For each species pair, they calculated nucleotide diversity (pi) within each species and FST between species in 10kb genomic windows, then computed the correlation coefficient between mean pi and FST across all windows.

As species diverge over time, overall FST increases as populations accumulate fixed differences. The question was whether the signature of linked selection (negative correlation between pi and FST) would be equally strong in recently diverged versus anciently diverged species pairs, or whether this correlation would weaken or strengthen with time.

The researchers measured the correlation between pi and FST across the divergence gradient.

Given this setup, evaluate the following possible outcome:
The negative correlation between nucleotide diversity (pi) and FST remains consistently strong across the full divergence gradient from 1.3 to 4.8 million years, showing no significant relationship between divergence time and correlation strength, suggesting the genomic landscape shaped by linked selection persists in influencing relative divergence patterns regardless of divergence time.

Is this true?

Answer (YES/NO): NO